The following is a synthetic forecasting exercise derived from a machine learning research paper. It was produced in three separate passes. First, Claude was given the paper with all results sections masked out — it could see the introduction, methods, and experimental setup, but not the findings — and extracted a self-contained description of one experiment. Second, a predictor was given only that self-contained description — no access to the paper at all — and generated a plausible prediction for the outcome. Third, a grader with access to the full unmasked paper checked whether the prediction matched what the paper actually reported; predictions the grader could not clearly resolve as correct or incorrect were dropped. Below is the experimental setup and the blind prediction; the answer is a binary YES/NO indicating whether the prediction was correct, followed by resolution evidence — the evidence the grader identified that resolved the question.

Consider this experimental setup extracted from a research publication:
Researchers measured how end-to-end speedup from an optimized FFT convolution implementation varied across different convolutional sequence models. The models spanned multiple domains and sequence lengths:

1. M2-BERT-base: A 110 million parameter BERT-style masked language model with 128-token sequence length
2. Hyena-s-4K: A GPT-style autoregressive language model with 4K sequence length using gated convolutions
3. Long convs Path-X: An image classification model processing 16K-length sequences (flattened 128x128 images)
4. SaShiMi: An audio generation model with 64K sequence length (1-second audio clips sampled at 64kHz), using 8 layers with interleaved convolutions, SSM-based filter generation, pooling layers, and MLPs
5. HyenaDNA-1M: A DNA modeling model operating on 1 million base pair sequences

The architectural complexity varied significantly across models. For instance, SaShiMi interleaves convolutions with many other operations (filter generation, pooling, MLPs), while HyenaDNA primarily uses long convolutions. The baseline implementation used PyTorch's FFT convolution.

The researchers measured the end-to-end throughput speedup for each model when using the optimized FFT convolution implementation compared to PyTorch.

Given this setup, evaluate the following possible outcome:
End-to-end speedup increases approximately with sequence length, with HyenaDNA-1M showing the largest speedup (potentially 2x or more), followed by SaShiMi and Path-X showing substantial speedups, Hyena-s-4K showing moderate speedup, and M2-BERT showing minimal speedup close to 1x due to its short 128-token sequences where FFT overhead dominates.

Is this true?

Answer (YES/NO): NO